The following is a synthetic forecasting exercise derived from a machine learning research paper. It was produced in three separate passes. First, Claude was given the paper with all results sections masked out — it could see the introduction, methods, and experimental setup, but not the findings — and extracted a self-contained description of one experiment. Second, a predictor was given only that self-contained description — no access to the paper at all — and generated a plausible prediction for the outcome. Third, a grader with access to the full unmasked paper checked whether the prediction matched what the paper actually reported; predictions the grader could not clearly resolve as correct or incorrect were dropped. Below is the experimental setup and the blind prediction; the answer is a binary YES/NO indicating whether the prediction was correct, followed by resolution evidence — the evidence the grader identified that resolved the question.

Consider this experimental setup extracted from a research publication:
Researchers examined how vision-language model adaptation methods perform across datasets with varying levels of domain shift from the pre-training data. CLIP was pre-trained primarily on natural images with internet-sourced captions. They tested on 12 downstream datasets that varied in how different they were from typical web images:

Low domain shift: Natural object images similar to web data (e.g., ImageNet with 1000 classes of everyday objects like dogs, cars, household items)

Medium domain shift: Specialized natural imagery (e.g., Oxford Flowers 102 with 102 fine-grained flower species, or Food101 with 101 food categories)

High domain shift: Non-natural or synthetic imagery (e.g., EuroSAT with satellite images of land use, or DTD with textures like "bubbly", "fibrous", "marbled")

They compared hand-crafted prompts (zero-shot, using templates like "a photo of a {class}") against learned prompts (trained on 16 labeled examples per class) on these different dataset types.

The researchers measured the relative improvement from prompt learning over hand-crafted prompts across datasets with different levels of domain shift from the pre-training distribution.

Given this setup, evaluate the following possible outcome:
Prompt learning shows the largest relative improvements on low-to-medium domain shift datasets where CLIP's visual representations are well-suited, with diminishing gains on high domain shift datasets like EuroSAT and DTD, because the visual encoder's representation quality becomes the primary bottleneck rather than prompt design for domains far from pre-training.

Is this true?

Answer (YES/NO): NO